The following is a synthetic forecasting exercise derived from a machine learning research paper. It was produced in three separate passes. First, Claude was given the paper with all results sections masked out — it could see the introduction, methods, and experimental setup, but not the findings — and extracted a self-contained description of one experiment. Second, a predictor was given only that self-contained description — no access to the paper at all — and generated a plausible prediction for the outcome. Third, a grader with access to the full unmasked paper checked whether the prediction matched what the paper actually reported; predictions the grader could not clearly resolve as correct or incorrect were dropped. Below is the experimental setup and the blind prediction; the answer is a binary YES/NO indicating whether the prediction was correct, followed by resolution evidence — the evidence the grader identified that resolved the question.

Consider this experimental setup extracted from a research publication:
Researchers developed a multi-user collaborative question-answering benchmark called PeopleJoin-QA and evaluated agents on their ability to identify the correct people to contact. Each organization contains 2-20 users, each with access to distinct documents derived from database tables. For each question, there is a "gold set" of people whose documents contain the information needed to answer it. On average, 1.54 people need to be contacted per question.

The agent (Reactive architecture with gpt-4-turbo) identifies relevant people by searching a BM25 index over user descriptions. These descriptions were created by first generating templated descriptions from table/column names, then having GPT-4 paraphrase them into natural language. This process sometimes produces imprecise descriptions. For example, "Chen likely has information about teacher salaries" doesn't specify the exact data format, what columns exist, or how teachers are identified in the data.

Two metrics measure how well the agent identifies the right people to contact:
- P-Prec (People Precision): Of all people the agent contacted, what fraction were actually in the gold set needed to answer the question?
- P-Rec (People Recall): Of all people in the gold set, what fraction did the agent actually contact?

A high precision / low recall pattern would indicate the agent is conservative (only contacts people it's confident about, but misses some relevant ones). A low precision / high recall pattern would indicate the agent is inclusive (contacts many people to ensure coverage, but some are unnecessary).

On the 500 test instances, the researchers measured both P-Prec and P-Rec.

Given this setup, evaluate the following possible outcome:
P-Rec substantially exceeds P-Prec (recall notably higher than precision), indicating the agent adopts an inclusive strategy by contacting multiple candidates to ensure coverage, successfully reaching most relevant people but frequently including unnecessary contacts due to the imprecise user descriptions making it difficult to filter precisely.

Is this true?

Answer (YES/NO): YES